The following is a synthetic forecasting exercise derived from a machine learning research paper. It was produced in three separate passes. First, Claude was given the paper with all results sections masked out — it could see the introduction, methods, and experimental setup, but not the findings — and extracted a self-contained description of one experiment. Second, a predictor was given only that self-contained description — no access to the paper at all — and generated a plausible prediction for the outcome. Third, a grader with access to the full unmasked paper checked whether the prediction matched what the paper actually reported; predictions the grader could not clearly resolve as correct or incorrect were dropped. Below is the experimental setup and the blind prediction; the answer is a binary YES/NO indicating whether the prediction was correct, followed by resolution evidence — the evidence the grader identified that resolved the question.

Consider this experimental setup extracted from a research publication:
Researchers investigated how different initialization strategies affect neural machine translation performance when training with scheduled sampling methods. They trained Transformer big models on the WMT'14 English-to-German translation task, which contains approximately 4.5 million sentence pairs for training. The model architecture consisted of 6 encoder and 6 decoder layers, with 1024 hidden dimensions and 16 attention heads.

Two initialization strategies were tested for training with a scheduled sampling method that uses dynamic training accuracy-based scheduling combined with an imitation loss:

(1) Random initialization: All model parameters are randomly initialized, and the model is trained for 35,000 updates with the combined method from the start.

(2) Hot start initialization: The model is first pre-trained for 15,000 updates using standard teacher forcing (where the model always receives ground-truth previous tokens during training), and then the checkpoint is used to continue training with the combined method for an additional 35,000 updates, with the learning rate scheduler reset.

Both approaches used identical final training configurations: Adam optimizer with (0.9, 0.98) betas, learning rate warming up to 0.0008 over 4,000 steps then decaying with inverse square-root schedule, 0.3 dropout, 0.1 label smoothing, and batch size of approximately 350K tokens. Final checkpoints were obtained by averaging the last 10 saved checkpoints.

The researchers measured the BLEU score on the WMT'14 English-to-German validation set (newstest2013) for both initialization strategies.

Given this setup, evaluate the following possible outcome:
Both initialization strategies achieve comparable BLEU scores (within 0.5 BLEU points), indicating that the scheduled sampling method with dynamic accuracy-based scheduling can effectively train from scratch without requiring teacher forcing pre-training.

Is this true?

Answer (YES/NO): YES